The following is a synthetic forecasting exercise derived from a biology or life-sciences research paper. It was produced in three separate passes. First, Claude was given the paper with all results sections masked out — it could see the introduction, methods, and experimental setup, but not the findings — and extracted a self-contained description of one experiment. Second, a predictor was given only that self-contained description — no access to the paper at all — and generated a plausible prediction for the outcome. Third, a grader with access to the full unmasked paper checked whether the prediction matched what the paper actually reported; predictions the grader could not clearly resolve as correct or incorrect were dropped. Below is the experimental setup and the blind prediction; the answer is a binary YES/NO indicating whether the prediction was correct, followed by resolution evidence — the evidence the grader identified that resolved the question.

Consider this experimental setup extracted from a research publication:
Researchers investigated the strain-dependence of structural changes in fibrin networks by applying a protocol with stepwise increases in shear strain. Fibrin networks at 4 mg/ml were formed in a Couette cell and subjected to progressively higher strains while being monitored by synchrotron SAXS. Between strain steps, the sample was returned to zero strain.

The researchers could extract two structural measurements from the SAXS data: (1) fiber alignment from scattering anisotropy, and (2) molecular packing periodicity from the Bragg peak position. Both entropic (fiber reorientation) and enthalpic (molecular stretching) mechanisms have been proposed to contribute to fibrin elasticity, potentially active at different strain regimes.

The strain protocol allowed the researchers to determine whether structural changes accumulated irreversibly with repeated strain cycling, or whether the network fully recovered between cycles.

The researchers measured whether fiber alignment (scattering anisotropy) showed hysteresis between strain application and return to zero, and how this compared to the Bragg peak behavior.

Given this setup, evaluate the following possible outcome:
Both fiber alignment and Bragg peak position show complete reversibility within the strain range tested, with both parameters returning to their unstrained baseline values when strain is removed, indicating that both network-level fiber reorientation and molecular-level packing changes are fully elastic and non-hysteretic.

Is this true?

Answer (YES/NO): NO